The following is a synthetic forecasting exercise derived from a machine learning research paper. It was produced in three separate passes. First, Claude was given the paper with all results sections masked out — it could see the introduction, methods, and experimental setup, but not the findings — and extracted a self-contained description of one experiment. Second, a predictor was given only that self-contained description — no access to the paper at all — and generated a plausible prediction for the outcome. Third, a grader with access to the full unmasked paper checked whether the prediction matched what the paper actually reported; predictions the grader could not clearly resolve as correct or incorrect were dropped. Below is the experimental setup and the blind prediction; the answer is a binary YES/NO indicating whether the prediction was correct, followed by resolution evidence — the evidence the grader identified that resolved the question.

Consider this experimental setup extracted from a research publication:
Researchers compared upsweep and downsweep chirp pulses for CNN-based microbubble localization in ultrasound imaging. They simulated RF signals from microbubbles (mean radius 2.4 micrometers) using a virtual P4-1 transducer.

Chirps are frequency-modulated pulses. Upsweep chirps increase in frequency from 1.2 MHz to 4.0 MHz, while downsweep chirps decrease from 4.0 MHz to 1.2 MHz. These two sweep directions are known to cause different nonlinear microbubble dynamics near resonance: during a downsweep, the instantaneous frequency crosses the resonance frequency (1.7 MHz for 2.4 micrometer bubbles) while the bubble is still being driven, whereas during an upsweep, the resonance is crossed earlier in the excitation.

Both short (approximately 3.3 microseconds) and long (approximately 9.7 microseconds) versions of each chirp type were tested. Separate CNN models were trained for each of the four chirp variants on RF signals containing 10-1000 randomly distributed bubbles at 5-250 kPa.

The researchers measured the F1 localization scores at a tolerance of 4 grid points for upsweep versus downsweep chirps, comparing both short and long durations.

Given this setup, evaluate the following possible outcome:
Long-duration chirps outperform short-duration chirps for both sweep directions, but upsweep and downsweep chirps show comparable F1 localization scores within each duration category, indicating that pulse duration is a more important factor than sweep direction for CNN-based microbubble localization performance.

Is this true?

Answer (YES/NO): NO